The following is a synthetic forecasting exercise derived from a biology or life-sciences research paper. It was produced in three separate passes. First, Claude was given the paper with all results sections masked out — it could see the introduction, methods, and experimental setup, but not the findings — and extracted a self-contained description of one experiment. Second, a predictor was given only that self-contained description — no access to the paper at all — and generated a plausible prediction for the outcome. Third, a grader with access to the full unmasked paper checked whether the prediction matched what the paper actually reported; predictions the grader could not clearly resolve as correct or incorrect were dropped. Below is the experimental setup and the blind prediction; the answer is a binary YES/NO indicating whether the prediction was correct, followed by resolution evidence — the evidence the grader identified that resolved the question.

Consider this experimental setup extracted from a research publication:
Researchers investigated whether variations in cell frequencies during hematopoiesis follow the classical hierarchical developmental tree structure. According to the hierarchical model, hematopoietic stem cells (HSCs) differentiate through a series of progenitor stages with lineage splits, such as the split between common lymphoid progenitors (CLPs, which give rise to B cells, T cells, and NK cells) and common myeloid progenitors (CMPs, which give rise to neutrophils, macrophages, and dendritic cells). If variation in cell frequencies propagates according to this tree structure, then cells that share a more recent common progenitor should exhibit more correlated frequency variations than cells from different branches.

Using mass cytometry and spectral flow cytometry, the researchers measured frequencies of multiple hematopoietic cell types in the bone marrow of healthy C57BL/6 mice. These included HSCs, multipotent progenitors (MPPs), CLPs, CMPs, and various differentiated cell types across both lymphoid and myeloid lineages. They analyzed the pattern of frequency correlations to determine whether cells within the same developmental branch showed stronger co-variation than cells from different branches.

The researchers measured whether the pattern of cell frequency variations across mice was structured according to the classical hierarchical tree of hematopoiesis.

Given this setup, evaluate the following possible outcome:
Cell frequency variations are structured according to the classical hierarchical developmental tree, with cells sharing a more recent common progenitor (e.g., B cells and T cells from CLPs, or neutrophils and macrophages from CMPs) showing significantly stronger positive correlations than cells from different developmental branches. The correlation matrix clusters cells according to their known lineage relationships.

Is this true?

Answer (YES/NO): NO